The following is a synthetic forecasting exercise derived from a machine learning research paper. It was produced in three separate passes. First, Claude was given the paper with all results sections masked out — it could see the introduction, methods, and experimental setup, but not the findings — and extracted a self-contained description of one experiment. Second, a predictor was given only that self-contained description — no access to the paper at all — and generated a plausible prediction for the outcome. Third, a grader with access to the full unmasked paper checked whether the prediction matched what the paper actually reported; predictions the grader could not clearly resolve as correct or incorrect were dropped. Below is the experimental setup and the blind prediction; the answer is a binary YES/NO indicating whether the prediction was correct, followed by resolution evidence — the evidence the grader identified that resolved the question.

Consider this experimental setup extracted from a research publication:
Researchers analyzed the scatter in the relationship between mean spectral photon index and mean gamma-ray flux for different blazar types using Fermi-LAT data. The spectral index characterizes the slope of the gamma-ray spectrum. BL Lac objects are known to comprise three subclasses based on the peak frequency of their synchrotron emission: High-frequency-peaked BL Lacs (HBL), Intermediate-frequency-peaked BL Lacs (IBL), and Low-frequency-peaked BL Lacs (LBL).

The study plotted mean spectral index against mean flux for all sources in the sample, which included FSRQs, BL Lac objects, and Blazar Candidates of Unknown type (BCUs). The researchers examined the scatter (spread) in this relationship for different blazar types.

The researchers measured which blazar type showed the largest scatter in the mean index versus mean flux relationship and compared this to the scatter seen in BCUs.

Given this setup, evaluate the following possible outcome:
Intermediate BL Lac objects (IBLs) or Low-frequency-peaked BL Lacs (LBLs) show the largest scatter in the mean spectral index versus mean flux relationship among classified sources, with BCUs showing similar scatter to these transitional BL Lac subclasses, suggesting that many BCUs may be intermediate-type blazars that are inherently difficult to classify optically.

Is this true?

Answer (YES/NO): NO